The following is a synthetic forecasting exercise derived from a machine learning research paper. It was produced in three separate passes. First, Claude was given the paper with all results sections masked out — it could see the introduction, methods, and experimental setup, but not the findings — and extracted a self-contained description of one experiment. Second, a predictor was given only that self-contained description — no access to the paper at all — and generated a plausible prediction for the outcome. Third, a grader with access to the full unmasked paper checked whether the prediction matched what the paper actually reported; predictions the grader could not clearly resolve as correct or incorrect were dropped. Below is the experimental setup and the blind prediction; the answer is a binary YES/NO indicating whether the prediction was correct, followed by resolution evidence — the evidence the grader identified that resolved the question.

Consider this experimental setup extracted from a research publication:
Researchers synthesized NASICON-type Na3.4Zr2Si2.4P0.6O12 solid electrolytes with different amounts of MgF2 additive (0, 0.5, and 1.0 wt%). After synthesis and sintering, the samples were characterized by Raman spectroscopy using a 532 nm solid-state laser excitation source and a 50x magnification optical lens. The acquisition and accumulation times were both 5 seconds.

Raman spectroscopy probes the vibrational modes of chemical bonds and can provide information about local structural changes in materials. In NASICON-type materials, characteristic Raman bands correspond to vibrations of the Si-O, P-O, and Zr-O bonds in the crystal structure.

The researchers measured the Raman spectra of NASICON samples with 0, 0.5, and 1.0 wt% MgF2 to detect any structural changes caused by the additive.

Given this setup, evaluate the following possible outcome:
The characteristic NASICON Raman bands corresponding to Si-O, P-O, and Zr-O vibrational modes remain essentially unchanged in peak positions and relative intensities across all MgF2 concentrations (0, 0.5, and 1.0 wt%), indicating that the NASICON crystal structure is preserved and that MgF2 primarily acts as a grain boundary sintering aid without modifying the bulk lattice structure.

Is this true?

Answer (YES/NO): NO